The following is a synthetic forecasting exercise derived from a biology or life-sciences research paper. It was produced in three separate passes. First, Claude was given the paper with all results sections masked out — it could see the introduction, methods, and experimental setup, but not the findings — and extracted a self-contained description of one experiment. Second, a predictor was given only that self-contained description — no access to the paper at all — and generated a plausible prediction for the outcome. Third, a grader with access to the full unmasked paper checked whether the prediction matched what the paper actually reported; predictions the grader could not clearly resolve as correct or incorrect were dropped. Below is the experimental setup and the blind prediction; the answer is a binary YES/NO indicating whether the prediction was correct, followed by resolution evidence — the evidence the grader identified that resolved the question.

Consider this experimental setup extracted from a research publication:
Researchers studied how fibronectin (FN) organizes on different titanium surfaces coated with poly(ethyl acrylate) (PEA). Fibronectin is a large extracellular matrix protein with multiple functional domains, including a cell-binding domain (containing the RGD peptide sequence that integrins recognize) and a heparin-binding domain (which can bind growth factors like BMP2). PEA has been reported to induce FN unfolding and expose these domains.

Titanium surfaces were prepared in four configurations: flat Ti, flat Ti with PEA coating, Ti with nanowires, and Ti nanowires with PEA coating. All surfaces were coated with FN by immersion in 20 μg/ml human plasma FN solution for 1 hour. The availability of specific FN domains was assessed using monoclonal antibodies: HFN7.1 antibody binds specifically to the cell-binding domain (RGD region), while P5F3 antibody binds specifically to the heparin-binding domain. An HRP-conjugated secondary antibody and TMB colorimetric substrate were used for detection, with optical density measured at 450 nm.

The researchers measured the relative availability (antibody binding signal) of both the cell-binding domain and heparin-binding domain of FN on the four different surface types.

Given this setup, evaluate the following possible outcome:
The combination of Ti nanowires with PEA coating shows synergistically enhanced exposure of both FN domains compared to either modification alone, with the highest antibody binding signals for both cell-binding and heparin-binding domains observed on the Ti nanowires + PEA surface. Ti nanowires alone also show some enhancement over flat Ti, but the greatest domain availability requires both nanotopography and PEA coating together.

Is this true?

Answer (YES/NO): NO